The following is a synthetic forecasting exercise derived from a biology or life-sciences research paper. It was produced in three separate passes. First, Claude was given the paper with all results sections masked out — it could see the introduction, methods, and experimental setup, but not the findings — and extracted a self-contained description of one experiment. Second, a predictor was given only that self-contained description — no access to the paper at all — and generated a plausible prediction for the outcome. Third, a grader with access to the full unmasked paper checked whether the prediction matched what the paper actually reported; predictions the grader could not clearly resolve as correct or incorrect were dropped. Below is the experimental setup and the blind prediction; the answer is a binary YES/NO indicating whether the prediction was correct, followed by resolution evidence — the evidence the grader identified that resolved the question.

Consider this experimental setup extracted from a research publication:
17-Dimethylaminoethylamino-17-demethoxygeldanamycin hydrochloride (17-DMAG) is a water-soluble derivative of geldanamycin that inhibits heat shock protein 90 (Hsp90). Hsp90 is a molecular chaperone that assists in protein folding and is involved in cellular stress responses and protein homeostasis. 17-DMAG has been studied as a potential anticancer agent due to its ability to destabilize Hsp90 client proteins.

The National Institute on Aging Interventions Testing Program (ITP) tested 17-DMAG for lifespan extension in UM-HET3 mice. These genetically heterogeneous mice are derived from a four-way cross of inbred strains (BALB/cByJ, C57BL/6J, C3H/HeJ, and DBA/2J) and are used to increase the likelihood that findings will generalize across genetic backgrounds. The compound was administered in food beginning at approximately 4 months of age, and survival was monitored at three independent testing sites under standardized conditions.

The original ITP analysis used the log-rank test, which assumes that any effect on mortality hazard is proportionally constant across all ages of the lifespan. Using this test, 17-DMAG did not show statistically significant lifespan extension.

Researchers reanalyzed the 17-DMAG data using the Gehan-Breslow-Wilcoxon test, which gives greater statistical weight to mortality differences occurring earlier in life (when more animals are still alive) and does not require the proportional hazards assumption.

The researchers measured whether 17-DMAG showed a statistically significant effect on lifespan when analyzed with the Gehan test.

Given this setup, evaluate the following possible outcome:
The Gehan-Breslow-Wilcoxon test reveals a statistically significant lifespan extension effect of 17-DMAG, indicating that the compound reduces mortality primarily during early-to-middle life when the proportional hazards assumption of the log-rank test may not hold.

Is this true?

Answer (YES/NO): NO